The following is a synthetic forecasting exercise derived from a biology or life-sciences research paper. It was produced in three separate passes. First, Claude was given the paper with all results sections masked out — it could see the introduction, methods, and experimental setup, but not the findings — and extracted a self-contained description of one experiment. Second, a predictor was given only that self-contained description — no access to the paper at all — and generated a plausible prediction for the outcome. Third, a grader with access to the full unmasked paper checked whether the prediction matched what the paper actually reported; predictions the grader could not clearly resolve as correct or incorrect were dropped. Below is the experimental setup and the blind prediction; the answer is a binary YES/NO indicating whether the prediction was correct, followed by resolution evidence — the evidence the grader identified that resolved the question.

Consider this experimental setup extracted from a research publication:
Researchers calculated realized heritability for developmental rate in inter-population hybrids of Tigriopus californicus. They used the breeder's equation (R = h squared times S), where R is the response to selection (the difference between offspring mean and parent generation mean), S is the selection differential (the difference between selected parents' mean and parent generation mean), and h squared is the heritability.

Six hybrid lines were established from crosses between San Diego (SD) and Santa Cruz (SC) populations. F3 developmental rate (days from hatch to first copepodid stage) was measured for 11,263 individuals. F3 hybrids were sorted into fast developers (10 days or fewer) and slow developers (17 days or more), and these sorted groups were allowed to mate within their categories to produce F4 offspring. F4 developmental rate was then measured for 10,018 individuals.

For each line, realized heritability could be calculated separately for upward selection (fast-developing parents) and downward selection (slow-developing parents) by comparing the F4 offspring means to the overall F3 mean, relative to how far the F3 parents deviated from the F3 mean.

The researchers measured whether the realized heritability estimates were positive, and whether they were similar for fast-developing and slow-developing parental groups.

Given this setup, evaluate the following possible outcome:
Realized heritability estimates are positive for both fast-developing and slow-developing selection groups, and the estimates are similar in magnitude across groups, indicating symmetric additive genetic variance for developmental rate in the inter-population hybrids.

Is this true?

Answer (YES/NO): NO